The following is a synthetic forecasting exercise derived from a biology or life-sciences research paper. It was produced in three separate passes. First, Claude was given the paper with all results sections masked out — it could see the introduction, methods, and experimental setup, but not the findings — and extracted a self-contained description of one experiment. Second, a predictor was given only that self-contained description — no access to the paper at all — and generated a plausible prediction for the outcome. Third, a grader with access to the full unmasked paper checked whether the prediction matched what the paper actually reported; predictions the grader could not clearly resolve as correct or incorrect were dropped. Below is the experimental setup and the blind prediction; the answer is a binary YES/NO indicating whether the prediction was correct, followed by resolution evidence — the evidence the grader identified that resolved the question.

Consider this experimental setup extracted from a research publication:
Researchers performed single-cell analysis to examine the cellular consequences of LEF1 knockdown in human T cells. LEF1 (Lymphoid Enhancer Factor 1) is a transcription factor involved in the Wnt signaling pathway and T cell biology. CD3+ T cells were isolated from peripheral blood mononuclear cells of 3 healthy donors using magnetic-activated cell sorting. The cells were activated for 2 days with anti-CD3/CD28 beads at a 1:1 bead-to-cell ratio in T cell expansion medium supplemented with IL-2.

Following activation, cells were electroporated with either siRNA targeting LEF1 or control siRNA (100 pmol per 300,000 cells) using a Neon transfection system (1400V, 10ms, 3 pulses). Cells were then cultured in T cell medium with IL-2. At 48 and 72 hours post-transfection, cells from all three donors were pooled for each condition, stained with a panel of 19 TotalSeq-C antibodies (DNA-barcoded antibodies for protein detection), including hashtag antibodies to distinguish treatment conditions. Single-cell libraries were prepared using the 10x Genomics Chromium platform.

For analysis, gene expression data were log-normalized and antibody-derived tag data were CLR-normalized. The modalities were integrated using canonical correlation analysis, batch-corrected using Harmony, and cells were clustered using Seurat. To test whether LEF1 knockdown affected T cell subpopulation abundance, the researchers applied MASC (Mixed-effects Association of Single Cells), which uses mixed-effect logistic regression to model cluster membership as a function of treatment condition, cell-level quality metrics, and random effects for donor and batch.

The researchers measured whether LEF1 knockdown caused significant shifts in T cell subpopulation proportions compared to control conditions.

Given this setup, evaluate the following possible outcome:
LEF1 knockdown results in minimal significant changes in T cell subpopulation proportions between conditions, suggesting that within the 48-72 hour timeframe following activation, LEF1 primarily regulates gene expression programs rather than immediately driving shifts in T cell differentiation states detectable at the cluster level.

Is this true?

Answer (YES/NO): NO